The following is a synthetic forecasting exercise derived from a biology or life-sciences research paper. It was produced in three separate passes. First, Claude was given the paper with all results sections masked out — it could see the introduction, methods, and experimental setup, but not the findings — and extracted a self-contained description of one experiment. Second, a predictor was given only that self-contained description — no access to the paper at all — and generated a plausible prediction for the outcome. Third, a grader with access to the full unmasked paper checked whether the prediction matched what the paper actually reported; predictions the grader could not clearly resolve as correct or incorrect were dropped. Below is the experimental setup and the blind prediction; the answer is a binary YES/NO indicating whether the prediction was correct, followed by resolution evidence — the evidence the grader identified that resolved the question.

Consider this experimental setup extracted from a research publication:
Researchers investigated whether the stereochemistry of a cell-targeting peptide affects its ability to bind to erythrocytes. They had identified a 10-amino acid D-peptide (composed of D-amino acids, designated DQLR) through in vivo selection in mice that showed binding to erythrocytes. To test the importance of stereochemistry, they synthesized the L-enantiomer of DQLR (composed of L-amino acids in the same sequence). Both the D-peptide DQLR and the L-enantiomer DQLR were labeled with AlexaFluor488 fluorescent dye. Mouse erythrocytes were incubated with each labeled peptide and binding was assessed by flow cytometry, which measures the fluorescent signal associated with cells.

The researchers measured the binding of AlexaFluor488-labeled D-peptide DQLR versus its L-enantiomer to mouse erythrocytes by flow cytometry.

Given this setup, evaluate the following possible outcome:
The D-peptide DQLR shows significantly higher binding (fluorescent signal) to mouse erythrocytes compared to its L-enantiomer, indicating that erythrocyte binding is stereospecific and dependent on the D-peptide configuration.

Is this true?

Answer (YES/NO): YES